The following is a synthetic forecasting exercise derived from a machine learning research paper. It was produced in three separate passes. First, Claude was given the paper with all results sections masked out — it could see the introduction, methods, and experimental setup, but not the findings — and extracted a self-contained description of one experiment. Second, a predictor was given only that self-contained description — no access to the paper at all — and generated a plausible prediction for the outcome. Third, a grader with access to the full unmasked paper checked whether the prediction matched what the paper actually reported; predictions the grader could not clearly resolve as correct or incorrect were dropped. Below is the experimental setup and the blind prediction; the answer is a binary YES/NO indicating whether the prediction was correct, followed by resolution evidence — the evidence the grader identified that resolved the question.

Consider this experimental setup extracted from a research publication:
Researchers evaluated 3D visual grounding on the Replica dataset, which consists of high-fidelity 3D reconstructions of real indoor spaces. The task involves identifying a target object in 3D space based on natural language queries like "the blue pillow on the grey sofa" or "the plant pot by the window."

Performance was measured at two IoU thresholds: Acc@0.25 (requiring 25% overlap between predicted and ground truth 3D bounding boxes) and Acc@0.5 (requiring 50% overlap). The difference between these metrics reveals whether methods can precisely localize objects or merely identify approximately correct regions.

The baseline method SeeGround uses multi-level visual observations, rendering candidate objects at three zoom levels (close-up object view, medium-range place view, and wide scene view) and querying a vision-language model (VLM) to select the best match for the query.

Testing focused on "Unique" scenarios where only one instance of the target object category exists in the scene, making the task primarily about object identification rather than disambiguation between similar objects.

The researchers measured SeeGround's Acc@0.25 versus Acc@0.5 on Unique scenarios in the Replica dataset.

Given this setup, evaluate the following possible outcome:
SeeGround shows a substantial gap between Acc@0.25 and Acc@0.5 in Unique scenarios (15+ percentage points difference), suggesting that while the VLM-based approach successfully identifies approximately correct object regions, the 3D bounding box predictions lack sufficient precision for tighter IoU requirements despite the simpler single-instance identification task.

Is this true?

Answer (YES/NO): NO